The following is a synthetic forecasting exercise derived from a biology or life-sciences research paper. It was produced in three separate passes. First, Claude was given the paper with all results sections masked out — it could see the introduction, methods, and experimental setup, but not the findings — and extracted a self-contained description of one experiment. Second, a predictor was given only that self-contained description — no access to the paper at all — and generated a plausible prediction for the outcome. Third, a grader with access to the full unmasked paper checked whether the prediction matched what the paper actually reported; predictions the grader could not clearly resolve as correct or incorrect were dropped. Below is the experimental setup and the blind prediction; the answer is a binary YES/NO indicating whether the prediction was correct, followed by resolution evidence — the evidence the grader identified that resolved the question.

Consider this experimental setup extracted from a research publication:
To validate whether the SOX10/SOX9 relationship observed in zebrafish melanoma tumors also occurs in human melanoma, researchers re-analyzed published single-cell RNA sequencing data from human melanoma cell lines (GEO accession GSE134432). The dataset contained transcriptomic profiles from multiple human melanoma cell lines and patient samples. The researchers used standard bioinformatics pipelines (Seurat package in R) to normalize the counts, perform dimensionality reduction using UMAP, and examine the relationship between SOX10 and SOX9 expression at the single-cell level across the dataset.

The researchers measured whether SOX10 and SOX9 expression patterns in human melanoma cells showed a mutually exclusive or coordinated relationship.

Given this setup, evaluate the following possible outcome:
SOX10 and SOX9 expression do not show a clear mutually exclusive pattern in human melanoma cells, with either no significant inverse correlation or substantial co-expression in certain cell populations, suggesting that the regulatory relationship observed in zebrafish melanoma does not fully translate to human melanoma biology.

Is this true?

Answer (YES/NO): NO